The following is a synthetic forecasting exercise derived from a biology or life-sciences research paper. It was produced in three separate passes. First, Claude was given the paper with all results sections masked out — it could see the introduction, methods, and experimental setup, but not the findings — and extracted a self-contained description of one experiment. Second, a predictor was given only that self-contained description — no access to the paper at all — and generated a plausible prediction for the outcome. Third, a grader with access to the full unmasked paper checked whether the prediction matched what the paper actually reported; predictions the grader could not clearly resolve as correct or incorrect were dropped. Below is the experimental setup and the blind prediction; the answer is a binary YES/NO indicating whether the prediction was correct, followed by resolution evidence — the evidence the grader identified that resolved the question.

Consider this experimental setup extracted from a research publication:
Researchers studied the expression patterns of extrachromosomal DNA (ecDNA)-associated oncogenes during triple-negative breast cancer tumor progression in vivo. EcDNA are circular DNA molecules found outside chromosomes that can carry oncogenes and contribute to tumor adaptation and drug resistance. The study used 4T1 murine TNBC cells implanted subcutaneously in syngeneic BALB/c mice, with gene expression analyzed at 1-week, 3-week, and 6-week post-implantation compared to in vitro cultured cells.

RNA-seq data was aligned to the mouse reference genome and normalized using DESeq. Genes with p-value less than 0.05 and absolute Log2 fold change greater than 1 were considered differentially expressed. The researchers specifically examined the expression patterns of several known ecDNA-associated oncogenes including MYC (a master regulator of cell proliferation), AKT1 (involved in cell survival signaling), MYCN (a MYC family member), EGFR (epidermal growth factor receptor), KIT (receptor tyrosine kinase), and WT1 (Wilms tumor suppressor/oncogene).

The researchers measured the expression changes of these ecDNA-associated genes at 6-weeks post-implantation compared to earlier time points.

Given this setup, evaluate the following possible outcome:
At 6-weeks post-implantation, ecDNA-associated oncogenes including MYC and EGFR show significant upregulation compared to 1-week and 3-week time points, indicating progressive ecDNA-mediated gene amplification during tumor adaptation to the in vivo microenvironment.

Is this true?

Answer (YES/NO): NO